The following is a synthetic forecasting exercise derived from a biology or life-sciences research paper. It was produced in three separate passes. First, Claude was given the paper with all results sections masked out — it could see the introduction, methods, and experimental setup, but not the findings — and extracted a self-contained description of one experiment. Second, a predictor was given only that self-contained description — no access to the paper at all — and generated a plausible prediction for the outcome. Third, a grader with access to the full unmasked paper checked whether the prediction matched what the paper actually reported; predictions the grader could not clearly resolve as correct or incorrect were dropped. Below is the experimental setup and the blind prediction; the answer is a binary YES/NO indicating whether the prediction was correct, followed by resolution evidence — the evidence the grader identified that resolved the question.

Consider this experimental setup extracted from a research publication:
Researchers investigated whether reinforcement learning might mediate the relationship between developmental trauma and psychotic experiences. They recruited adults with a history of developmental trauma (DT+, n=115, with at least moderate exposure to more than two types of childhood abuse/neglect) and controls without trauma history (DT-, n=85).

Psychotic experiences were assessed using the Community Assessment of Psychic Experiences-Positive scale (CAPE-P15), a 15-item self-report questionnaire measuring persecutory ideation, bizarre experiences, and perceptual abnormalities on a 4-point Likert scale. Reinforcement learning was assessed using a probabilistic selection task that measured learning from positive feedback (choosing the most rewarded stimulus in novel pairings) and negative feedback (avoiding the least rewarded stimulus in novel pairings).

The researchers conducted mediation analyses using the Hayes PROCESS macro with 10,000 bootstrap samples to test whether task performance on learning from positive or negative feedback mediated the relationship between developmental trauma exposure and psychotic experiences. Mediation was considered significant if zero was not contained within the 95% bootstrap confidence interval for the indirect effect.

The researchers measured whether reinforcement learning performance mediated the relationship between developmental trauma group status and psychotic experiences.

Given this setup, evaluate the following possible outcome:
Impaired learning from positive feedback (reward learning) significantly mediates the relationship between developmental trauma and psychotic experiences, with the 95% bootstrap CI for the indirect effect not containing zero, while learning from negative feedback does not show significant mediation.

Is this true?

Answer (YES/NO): NO